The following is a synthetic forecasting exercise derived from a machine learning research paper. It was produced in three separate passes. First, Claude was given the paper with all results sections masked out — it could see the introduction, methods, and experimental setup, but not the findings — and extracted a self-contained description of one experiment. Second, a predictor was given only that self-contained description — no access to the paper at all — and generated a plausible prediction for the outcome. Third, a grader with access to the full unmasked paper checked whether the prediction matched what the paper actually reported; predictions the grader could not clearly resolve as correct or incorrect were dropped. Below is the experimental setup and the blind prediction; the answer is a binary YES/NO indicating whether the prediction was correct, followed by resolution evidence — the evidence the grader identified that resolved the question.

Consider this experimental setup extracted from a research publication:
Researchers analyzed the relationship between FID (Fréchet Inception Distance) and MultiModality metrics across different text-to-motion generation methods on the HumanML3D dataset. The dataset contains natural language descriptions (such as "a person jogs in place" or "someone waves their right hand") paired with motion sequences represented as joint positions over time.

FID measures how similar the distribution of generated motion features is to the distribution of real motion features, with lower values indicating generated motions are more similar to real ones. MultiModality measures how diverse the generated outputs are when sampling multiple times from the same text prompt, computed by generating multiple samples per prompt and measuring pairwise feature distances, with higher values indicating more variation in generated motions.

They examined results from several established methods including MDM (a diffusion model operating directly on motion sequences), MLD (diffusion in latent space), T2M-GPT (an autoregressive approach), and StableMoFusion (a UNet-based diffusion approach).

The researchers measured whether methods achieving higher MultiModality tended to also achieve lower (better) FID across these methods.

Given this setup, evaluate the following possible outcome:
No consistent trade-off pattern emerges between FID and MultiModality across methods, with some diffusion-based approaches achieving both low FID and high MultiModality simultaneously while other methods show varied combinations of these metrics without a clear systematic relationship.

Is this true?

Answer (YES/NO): NO